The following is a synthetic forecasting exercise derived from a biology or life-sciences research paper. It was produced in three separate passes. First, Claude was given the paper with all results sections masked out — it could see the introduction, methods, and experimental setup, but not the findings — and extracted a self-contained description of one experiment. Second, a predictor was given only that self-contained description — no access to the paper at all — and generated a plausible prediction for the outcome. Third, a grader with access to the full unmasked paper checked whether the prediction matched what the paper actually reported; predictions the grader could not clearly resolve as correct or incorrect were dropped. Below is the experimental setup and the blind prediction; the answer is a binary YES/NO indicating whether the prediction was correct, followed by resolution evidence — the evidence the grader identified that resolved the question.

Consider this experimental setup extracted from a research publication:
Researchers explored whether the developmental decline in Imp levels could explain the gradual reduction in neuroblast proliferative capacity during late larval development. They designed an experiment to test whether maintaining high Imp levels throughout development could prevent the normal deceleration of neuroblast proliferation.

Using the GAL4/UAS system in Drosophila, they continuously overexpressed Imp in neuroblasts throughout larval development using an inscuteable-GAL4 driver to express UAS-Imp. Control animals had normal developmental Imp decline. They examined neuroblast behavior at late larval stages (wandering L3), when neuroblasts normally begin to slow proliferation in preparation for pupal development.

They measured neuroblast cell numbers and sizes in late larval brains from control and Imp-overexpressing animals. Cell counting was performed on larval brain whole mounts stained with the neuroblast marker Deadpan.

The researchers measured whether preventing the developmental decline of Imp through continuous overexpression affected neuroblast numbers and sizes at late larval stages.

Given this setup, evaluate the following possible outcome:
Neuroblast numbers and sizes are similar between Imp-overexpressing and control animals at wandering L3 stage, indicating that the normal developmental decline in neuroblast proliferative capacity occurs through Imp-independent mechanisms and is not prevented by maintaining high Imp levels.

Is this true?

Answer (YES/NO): NO